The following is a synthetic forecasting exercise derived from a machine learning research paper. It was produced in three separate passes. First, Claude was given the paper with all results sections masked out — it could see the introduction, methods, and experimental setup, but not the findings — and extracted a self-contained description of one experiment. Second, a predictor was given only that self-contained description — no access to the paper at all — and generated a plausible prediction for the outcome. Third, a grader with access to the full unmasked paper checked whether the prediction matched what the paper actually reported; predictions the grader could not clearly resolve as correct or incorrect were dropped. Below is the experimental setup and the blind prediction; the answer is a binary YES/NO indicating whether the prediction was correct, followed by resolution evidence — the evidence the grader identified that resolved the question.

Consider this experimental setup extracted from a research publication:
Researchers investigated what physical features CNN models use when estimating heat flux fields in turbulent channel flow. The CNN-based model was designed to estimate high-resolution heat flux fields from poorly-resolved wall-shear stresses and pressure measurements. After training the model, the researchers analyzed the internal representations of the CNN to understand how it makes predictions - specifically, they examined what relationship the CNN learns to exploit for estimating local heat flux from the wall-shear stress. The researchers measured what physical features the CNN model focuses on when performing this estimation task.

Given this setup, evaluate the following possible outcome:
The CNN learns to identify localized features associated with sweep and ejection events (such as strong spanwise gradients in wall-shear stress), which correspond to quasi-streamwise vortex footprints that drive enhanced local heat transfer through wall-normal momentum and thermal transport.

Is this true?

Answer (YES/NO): NO